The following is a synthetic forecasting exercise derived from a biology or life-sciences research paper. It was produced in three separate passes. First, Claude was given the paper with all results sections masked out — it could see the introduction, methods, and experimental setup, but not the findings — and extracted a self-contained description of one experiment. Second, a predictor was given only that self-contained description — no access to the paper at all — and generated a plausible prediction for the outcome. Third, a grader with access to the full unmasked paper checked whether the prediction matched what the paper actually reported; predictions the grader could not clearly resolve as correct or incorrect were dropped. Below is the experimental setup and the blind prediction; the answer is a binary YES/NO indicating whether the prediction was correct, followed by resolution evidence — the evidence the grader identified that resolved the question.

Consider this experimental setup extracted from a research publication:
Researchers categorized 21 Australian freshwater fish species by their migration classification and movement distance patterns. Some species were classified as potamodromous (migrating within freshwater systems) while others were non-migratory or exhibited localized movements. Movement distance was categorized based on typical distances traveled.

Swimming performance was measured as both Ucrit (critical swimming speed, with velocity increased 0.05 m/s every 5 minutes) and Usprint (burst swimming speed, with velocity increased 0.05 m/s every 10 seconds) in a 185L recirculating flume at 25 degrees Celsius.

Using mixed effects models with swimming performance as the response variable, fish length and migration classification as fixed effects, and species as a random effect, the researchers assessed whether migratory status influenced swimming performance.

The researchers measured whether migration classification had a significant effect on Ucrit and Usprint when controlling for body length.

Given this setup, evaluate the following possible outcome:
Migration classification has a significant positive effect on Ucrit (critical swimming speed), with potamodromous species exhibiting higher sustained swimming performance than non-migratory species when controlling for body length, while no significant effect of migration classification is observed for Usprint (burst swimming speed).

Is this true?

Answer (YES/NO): NO